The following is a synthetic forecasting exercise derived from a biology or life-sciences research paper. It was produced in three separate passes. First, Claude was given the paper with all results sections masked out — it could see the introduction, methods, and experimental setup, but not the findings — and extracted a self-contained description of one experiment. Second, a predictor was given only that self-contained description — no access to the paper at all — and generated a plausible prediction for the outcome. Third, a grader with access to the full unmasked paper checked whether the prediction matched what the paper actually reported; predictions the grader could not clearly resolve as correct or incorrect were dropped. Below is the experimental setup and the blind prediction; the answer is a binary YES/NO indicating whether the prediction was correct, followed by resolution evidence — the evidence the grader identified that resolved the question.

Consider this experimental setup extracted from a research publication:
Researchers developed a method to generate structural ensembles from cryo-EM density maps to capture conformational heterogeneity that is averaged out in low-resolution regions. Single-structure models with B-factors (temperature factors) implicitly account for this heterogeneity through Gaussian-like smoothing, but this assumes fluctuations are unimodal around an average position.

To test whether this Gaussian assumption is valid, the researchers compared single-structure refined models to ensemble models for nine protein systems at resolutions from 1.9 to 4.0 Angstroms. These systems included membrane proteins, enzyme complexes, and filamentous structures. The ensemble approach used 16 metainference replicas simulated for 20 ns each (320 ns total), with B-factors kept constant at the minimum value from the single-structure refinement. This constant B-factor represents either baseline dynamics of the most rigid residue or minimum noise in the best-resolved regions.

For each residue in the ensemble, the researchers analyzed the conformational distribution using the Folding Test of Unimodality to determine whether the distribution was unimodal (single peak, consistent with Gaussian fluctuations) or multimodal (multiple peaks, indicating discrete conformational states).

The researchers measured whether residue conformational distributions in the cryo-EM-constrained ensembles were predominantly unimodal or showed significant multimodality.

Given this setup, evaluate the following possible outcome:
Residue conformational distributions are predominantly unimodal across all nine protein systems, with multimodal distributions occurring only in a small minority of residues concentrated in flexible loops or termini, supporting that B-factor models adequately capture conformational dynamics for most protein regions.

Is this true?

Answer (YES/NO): NO